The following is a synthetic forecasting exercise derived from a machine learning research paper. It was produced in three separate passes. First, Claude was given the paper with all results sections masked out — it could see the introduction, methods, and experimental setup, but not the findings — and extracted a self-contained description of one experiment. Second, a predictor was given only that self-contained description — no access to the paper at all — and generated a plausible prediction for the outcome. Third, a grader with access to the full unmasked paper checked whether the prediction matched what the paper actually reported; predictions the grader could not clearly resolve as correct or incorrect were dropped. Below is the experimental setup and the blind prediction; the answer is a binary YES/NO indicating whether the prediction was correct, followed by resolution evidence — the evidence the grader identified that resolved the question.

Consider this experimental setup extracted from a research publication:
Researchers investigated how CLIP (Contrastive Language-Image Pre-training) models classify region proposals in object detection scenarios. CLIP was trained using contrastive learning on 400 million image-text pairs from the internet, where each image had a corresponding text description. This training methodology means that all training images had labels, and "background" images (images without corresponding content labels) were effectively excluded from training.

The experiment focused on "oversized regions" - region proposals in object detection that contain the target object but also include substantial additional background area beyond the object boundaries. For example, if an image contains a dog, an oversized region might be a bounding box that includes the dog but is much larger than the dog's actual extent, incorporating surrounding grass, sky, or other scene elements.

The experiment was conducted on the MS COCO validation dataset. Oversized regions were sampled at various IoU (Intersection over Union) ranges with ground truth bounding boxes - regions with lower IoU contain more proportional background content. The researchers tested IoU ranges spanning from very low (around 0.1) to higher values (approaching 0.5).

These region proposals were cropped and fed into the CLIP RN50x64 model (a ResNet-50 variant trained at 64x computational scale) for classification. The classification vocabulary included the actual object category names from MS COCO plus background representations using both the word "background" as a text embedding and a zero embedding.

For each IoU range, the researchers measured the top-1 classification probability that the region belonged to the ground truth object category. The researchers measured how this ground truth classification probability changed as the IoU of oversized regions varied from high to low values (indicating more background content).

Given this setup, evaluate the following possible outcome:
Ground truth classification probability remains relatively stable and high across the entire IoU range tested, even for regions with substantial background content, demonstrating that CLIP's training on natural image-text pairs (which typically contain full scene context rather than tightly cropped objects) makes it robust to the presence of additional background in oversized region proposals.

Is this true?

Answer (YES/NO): YES